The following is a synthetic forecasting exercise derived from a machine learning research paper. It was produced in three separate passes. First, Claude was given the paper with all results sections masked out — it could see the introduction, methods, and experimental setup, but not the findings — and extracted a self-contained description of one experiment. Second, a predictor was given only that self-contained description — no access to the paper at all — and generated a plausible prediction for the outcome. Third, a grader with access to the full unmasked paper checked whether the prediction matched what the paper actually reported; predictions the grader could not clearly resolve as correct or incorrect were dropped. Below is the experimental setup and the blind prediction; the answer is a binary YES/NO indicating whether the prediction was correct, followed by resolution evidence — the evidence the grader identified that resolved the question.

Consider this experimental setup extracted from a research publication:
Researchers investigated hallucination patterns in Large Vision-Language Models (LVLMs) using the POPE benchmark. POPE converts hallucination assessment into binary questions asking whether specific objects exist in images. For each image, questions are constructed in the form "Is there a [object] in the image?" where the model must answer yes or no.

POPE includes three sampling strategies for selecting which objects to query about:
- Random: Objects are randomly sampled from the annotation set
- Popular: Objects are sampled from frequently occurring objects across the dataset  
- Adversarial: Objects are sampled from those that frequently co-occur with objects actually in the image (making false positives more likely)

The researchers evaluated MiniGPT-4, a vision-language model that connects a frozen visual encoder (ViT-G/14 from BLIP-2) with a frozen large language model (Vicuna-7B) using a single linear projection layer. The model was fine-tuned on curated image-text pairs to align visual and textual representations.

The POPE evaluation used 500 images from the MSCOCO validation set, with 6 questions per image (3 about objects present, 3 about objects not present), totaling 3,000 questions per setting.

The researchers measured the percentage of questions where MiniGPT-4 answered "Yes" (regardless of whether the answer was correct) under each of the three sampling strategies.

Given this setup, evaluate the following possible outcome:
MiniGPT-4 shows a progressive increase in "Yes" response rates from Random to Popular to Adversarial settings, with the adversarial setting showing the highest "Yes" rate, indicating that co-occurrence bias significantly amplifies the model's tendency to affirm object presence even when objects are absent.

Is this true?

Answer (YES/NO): NO